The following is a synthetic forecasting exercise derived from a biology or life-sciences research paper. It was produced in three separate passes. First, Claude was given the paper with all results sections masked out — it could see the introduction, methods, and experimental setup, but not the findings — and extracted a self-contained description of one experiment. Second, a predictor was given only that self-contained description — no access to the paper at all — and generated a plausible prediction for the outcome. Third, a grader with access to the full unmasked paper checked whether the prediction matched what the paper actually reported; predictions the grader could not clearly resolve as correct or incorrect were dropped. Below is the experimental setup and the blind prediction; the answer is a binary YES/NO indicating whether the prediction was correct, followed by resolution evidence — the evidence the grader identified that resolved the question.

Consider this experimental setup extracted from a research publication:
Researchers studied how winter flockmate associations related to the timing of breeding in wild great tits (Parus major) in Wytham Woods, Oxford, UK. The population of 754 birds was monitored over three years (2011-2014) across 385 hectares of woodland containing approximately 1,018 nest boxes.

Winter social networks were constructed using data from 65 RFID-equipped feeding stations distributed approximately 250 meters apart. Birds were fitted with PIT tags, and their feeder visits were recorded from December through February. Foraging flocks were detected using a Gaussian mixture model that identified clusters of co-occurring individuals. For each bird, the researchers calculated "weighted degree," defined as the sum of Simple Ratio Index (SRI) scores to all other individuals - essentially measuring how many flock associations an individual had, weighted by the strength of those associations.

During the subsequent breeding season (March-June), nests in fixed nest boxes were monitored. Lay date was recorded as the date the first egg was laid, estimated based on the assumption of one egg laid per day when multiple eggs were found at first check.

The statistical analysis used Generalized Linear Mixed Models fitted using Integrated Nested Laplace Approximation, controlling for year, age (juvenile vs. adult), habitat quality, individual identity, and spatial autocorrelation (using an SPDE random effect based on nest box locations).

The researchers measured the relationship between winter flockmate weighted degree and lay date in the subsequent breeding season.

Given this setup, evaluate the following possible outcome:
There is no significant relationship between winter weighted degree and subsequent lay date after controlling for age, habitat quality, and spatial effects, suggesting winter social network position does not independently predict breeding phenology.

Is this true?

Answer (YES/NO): NO